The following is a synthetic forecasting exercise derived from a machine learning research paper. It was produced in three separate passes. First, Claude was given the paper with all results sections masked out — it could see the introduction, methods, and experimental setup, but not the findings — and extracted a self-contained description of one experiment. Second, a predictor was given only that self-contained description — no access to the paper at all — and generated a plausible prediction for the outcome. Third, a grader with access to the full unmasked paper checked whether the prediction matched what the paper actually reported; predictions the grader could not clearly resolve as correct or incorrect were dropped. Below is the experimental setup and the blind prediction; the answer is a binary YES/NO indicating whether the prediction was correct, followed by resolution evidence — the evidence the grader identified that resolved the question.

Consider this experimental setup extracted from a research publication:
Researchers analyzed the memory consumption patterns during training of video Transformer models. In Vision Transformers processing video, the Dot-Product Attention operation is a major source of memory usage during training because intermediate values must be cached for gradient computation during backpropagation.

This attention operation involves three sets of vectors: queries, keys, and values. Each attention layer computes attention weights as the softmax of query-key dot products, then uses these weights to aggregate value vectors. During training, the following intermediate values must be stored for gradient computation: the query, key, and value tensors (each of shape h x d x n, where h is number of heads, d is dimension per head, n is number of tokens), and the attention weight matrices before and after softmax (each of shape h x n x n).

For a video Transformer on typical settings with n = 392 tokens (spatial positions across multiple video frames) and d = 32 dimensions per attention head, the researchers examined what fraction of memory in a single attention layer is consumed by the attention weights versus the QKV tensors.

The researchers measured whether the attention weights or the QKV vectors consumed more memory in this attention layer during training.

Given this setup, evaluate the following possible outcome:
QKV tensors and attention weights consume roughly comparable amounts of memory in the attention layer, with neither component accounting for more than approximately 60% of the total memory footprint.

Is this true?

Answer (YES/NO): NO